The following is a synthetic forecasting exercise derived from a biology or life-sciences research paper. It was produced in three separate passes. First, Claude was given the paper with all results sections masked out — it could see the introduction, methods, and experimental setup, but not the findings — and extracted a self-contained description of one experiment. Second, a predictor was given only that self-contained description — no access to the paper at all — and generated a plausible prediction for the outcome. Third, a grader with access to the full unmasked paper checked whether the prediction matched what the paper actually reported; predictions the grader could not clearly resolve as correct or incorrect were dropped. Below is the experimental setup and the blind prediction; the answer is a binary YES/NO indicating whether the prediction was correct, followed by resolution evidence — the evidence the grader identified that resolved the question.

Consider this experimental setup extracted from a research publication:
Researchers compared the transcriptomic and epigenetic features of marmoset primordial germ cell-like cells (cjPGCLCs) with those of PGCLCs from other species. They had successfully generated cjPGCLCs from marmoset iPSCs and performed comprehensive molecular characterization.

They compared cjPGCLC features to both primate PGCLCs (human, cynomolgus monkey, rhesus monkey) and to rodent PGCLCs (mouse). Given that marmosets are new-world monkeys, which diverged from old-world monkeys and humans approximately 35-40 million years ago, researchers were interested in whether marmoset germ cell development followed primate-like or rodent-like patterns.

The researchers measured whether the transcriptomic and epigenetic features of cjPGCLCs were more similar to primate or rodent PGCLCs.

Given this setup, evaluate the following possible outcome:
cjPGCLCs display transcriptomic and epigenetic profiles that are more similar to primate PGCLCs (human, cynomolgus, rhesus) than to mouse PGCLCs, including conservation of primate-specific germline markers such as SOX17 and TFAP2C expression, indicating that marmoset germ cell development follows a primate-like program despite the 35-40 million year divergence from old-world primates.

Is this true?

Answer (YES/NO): YES